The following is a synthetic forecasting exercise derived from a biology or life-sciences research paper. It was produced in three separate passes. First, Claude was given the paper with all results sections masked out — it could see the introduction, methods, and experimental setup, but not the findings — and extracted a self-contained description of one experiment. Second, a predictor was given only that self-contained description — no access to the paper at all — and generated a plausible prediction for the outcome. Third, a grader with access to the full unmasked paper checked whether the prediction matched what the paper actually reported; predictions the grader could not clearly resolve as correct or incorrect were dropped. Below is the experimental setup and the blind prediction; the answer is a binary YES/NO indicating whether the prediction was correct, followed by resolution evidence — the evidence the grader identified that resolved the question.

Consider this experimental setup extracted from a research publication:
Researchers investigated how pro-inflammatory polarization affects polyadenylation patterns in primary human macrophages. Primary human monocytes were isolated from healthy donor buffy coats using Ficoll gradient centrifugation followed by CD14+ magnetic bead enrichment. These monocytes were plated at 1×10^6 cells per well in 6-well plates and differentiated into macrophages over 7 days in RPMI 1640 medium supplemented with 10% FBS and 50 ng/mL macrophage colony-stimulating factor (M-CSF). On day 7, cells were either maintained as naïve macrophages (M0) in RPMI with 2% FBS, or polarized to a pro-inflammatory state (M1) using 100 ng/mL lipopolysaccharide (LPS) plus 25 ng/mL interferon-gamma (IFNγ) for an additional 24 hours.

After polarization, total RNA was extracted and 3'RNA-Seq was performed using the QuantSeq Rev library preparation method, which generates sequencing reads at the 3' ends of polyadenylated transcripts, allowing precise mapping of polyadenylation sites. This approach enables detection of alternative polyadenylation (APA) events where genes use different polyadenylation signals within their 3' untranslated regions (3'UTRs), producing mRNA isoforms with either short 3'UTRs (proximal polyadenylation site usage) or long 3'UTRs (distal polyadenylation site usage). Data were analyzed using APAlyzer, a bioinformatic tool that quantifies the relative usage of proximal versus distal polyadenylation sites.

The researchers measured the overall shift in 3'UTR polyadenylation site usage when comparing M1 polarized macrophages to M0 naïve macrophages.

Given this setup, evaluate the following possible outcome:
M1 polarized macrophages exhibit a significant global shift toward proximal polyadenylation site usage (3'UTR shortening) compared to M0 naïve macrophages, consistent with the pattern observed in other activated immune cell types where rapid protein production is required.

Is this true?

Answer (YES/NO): YES